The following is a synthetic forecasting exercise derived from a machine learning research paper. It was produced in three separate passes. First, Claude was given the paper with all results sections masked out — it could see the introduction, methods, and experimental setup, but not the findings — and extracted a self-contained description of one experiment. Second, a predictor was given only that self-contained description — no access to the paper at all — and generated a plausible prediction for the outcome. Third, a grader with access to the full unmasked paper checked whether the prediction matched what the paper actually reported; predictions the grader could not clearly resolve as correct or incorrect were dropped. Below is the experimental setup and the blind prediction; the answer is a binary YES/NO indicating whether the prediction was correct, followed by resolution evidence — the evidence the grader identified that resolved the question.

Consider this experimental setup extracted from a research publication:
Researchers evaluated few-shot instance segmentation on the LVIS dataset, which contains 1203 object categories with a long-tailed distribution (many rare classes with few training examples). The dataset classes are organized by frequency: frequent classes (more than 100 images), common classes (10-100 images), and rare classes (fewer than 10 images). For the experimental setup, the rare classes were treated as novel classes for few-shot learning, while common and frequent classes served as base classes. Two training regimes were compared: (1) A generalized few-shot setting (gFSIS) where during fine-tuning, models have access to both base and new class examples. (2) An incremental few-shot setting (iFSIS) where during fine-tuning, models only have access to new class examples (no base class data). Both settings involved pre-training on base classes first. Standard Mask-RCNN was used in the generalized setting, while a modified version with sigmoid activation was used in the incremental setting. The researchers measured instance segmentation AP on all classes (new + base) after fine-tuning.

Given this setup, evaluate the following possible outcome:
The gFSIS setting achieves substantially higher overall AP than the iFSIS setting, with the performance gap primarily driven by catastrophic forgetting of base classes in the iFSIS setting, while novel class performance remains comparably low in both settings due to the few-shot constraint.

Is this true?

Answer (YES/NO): NO